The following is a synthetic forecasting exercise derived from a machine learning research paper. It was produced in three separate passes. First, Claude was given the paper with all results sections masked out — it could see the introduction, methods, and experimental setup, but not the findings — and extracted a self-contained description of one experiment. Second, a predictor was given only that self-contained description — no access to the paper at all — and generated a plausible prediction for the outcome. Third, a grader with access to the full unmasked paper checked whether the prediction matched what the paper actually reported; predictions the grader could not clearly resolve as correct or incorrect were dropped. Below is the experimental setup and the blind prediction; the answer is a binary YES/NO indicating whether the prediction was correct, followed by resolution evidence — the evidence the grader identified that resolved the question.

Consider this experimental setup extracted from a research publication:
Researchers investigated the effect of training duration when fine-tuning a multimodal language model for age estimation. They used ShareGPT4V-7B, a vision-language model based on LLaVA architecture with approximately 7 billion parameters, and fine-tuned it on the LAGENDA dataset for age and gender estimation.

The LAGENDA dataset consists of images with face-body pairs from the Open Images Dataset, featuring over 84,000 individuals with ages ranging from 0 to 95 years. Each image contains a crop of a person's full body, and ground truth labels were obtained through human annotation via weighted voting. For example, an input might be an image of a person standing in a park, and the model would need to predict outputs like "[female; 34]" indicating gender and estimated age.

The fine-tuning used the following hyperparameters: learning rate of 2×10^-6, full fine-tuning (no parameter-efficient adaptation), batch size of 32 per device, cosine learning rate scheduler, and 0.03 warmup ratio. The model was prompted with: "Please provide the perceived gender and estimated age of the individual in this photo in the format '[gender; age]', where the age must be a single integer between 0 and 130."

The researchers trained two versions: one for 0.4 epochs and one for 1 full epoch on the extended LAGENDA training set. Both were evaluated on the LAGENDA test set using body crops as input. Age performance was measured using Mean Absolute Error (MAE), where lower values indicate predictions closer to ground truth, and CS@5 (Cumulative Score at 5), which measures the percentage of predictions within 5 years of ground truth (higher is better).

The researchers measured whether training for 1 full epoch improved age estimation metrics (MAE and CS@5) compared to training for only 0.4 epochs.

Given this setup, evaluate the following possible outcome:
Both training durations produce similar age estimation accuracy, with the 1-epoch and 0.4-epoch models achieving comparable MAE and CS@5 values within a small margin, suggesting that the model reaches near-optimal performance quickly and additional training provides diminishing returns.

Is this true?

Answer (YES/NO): YES